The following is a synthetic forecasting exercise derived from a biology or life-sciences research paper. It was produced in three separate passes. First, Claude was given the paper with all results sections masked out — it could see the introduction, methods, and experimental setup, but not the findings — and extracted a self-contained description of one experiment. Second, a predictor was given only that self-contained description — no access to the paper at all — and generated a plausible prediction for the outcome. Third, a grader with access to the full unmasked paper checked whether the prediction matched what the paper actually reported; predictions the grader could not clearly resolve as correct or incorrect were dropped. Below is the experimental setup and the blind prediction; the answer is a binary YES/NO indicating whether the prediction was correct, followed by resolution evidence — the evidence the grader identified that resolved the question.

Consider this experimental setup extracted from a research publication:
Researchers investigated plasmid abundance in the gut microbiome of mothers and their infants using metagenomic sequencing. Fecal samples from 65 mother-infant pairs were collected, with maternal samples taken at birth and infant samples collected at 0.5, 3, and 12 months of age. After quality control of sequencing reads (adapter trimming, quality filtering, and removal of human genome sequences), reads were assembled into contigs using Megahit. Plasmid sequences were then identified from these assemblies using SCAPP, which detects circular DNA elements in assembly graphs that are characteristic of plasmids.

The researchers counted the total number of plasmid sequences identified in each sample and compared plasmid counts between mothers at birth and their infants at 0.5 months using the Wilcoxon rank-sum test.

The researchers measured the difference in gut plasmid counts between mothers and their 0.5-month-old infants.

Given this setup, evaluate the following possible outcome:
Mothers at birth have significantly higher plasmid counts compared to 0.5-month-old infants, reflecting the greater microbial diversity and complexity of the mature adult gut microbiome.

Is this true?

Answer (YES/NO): YES